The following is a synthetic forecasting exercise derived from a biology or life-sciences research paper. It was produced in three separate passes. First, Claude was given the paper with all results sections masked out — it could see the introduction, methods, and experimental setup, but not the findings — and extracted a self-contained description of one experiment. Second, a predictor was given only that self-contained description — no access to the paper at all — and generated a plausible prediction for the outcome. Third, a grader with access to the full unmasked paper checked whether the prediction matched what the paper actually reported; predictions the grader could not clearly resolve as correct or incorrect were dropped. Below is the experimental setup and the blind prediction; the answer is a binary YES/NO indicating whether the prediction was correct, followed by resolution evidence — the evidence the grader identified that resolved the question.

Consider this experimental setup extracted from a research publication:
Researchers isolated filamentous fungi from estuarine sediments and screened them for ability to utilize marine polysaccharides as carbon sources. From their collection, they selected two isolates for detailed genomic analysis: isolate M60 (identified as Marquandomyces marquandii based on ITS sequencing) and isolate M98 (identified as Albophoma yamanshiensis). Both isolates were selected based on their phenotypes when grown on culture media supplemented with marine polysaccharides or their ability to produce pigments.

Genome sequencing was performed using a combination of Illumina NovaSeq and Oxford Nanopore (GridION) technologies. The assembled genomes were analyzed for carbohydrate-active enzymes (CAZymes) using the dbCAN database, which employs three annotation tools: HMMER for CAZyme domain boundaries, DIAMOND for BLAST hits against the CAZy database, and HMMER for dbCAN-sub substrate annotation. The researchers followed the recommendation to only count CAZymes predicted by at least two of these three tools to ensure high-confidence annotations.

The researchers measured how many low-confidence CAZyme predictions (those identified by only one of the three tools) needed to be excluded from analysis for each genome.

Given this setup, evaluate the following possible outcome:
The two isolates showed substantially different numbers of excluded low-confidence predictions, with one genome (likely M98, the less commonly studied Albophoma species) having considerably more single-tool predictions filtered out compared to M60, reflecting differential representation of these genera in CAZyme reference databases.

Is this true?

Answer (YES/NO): NO